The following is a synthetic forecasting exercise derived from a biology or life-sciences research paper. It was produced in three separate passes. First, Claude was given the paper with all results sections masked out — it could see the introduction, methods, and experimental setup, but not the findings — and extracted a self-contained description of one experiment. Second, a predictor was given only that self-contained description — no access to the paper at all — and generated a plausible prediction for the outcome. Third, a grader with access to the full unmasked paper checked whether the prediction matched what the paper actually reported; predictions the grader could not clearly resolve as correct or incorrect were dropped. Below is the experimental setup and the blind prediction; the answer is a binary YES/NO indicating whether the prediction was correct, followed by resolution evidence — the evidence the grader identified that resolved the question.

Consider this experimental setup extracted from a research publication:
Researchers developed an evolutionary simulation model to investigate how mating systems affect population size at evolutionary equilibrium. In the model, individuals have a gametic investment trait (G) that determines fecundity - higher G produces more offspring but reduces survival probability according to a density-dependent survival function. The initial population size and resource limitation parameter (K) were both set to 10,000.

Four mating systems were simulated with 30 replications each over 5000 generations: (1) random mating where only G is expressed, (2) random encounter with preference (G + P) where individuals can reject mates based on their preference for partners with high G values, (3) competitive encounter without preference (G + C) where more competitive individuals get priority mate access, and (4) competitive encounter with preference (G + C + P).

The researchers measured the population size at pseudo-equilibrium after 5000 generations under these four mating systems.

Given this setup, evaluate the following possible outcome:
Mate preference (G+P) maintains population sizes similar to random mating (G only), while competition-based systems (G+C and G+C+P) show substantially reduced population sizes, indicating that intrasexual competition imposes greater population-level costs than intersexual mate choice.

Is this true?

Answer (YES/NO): NO